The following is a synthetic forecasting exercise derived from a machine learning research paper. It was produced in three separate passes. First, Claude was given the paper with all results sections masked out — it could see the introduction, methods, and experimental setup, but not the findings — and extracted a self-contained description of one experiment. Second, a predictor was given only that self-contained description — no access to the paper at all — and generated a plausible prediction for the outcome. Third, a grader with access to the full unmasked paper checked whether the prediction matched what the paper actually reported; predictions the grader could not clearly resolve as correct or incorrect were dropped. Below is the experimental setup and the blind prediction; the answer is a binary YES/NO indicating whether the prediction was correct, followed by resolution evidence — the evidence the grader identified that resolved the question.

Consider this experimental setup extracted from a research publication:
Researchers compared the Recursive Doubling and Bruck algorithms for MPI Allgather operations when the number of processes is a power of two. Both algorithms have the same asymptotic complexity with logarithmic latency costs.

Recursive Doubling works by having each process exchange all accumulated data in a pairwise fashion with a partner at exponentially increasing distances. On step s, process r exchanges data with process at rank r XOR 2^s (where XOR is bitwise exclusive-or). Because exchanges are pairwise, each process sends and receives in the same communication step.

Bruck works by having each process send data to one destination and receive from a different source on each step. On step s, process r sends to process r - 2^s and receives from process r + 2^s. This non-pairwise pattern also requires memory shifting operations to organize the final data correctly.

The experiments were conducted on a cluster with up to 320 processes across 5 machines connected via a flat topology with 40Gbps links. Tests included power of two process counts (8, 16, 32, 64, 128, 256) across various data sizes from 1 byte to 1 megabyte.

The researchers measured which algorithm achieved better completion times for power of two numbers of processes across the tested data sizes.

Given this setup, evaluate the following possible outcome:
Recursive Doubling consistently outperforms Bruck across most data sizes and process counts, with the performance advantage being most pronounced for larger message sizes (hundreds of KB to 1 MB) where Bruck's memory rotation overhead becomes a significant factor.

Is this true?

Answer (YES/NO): NO